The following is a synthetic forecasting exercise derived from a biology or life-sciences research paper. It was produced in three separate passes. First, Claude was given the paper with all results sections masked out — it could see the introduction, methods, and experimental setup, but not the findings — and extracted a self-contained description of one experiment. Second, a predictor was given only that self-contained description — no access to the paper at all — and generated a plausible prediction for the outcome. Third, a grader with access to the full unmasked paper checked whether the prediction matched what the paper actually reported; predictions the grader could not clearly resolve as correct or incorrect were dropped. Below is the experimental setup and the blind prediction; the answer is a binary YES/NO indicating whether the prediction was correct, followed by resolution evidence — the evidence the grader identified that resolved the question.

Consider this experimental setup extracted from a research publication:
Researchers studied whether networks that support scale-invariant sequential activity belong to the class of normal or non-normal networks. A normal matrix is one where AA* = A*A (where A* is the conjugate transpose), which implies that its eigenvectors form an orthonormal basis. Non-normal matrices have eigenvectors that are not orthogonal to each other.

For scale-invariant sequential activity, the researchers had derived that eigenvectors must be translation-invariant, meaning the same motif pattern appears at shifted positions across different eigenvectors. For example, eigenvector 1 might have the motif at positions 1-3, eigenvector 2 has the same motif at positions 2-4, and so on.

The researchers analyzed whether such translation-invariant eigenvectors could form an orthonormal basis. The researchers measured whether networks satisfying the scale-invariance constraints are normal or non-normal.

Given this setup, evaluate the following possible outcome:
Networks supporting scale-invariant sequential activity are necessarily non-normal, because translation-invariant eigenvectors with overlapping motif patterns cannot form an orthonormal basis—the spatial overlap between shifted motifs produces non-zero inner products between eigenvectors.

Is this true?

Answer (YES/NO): YES